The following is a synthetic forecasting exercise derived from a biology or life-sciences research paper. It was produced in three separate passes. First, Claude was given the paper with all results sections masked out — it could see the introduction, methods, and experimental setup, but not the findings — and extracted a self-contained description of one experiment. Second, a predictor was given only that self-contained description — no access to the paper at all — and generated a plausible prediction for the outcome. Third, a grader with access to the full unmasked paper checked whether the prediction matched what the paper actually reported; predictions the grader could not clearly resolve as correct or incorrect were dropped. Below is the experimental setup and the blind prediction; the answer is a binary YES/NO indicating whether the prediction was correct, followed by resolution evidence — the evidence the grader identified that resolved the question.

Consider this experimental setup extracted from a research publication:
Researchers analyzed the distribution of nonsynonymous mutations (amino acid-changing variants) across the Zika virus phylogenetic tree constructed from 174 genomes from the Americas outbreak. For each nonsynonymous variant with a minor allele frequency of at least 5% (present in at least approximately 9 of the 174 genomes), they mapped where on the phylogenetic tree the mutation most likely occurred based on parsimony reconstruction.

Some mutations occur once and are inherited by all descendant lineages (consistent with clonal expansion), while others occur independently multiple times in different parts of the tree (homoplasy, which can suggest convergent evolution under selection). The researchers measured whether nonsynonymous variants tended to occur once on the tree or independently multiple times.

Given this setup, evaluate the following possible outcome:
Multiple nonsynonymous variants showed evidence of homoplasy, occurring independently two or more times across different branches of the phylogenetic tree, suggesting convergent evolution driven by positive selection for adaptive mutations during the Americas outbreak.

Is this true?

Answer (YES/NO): NO